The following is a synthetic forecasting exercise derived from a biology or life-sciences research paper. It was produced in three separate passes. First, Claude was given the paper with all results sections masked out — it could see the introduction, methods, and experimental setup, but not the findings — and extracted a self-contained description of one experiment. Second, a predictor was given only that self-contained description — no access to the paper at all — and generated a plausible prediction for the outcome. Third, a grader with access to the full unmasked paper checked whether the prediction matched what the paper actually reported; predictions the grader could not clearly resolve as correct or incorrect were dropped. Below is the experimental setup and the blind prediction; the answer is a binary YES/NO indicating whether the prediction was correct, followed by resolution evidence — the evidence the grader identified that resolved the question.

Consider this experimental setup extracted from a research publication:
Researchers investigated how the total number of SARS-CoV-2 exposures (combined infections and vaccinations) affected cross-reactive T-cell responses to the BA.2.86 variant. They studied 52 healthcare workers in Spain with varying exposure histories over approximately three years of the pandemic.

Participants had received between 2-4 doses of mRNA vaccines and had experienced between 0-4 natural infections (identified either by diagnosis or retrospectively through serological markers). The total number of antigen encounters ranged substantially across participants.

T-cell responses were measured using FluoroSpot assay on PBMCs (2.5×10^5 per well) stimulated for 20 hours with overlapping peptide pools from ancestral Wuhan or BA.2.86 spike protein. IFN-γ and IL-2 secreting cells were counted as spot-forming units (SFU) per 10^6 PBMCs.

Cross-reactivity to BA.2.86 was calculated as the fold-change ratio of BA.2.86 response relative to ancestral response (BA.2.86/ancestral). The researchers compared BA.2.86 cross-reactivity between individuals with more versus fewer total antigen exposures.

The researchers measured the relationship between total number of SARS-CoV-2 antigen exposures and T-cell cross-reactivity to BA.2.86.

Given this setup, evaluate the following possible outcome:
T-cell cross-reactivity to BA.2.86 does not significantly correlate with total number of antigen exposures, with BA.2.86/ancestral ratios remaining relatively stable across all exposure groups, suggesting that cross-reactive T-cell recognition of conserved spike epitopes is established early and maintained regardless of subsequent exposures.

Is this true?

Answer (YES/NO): YES